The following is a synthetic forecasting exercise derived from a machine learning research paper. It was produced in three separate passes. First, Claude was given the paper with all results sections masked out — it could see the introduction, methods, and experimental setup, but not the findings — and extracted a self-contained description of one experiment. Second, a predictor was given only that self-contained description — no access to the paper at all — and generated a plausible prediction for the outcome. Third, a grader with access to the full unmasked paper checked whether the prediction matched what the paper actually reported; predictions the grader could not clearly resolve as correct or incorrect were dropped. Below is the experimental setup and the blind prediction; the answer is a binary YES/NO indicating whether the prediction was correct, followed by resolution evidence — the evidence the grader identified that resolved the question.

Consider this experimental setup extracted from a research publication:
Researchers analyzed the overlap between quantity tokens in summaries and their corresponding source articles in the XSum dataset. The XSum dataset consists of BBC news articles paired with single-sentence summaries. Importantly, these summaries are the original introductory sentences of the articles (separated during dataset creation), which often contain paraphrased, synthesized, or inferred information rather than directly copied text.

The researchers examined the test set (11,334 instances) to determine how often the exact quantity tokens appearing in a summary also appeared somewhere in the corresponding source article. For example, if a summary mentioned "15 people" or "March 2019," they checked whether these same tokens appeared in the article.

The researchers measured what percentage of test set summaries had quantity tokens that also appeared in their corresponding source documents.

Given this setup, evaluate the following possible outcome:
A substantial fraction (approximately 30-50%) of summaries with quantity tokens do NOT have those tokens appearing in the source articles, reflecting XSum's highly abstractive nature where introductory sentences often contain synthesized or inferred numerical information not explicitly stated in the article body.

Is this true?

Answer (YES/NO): NO